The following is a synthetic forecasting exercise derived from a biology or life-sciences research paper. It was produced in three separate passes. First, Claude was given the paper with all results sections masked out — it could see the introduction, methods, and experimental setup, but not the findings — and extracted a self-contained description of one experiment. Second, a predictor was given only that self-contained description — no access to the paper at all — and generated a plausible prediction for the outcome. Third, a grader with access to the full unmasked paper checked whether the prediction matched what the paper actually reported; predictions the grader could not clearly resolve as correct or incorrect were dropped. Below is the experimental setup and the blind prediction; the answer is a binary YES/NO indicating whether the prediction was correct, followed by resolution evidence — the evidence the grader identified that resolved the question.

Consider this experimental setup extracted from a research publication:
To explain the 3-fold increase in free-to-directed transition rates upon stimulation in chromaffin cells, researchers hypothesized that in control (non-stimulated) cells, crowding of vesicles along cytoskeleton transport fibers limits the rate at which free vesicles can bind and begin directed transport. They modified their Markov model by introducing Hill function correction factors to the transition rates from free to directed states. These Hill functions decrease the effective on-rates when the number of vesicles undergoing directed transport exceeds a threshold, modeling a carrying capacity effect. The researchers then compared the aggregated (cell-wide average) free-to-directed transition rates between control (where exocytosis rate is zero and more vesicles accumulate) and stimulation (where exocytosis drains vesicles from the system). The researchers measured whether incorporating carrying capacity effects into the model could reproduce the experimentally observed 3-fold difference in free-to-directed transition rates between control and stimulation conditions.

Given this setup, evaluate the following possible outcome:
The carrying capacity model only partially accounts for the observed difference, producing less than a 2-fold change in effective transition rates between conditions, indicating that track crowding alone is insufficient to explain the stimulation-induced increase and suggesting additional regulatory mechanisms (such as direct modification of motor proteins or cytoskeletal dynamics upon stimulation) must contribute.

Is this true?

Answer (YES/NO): NO